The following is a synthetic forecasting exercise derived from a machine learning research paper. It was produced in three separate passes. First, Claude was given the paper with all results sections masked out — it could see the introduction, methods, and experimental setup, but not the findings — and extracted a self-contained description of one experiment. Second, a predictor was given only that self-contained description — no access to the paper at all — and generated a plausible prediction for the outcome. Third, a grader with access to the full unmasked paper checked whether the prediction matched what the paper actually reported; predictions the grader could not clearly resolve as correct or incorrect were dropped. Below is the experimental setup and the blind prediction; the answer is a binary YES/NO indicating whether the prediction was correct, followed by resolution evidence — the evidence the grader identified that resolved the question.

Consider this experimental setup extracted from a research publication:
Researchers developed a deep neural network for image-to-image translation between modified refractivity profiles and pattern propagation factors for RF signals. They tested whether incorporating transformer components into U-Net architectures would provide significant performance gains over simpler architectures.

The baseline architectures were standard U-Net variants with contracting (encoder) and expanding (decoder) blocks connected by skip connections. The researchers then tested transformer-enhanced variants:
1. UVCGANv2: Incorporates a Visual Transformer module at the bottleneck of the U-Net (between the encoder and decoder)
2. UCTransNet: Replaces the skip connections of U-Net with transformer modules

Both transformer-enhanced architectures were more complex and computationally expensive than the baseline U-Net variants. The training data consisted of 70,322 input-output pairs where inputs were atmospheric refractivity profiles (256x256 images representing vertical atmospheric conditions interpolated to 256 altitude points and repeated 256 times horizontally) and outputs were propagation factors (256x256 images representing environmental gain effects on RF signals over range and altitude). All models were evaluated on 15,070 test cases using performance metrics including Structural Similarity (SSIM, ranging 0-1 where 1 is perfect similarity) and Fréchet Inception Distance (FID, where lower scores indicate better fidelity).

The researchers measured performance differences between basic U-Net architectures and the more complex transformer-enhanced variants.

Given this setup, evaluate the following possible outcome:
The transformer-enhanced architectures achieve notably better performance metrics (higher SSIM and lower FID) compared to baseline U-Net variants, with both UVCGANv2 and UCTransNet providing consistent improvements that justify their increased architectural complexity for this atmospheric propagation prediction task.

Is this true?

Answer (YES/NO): NO